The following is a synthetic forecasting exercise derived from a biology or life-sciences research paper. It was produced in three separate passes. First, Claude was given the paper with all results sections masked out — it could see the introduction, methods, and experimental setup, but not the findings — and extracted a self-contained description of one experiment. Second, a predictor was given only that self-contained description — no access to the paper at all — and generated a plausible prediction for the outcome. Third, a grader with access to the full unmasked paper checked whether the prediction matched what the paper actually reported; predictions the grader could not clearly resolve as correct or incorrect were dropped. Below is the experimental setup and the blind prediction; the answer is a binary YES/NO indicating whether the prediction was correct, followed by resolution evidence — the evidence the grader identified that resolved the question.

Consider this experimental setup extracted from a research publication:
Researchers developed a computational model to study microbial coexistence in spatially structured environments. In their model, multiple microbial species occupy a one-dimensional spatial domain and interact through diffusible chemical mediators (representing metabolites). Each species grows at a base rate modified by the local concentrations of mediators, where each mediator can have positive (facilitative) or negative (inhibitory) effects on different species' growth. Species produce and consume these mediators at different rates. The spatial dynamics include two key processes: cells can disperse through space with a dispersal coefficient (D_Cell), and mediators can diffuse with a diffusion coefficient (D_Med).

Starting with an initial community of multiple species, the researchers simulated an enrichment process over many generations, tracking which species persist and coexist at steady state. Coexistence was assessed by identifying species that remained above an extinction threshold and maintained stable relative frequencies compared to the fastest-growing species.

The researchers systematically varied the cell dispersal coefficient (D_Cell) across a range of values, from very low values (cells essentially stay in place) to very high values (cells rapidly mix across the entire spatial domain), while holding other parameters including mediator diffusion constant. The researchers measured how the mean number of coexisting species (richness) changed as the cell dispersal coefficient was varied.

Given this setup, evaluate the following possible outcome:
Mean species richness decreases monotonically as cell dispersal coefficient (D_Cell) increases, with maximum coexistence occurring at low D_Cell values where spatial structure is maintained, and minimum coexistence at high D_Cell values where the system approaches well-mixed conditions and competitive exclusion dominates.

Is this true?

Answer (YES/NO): YES